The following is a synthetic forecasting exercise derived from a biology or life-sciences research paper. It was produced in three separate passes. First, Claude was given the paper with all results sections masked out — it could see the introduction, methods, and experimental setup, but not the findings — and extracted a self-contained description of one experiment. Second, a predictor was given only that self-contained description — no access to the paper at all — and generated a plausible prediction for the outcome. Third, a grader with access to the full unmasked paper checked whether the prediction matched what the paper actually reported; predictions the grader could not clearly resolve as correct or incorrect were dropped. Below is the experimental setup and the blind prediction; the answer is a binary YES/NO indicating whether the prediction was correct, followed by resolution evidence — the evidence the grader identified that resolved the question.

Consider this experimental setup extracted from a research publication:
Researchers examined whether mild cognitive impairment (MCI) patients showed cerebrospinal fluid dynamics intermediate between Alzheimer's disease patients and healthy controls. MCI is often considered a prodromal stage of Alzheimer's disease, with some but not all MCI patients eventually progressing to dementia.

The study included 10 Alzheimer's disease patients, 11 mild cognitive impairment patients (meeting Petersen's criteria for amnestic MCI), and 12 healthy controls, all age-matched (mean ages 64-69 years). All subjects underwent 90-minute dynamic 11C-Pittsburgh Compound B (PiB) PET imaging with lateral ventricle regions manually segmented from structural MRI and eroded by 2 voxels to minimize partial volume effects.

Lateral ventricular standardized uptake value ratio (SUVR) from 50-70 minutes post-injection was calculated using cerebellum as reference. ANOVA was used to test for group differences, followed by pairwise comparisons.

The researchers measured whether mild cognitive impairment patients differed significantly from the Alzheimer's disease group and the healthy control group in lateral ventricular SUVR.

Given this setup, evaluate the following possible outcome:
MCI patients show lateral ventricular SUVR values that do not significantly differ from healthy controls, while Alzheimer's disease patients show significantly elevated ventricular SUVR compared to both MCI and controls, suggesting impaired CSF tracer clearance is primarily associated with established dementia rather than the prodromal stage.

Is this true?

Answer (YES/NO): NO